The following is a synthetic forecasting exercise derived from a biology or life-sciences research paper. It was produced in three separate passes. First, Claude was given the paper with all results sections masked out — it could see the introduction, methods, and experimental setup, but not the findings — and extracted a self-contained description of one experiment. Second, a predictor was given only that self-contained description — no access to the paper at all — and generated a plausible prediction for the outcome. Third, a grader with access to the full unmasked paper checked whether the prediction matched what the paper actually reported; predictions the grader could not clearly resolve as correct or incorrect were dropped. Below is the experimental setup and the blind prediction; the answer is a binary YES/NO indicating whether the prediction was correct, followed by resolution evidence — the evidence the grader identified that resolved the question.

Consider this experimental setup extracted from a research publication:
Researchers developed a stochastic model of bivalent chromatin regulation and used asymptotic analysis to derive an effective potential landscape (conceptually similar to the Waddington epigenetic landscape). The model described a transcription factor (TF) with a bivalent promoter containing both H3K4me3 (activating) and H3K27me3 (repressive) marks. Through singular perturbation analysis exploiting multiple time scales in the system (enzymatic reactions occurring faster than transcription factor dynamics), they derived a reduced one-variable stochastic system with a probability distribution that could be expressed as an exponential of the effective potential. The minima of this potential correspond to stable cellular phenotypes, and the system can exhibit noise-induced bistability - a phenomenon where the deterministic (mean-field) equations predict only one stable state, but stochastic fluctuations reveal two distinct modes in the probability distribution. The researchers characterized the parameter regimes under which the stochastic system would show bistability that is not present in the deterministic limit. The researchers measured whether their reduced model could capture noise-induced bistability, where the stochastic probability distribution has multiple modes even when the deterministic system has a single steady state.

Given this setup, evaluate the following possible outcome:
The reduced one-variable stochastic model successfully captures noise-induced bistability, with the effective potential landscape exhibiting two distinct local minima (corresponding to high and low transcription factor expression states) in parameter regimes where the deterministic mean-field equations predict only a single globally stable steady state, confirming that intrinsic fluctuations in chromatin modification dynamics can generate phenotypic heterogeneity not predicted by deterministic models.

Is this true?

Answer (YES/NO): YES